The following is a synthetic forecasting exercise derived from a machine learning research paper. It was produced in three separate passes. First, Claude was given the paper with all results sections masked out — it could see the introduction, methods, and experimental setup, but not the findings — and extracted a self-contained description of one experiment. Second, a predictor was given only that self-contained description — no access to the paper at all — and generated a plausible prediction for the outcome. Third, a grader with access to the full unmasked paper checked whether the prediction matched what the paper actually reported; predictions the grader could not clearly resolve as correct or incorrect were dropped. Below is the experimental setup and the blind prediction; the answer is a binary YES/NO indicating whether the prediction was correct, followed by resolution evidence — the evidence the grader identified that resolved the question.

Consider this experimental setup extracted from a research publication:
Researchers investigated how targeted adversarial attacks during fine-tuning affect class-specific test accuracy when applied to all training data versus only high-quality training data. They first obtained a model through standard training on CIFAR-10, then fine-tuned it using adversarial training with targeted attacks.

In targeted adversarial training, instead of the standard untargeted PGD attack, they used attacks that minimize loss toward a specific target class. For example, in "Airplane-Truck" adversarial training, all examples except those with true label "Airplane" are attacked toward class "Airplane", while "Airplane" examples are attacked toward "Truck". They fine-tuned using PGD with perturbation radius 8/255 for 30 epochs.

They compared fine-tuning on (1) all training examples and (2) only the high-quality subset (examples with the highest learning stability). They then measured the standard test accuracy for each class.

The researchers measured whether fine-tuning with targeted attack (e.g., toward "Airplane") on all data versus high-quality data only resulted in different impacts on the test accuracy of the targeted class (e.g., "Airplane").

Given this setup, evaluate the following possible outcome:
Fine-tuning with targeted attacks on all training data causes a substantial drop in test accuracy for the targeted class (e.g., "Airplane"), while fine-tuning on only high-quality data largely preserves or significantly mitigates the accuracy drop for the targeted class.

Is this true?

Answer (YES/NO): YES